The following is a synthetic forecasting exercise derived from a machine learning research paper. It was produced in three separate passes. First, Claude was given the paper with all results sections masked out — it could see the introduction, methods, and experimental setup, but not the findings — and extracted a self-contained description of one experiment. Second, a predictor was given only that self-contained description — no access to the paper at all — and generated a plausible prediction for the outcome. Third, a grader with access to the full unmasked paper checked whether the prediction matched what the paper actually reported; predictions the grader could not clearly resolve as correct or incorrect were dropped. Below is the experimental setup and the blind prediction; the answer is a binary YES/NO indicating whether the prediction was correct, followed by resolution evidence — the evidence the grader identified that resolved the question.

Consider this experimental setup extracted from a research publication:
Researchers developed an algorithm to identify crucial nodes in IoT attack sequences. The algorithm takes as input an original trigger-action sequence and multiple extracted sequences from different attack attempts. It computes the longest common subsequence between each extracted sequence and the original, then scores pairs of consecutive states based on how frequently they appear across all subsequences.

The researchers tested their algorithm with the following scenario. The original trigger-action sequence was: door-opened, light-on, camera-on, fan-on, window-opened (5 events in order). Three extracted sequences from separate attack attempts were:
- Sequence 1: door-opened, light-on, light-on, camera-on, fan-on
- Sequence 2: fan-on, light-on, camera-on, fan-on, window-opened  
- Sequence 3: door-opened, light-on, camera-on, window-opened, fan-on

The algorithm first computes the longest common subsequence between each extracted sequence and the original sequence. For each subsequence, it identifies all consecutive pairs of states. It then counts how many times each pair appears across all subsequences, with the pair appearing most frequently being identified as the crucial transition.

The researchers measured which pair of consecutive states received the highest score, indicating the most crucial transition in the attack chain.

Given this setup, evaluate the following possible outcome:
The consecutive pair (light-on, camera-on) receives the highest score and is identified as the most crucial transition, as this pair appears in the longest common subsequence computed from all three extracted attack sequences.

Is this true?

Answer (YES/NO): YES